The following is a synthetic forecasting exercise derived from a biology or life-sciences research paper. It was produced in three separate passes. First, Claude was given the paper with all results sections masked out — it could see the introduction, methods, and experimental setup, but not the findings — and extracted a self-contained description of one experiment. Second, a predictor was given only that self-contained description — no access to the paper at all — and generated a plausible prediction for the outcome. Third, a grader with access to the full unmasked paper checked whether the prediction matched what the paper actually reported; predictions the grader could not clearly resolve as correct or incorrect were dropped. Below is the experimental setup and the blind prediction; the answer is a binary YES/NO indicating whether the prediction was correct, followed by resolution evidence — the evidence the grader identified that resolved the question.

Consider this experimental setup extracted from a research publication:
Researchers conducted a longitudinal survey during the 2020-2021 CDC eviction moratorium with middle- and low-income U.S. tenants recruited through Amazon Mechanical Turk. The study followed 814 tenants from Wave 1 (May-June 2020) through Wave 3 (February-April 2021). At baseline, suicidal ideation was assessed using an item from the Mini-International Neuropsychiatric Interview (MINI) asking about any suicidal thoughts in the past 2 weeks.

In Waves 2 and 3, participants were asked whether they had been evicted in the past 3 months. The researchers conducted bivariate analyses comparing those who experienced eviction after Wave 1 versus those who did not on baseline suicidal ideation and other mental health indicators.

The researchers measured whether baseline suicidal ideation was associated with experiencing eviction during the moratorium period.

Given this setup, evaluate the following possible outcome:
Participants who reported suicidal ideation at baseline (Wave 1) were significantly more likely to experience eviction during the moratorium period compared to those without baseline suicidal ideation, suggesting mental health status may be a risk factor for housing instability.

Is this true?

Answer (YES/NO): YES